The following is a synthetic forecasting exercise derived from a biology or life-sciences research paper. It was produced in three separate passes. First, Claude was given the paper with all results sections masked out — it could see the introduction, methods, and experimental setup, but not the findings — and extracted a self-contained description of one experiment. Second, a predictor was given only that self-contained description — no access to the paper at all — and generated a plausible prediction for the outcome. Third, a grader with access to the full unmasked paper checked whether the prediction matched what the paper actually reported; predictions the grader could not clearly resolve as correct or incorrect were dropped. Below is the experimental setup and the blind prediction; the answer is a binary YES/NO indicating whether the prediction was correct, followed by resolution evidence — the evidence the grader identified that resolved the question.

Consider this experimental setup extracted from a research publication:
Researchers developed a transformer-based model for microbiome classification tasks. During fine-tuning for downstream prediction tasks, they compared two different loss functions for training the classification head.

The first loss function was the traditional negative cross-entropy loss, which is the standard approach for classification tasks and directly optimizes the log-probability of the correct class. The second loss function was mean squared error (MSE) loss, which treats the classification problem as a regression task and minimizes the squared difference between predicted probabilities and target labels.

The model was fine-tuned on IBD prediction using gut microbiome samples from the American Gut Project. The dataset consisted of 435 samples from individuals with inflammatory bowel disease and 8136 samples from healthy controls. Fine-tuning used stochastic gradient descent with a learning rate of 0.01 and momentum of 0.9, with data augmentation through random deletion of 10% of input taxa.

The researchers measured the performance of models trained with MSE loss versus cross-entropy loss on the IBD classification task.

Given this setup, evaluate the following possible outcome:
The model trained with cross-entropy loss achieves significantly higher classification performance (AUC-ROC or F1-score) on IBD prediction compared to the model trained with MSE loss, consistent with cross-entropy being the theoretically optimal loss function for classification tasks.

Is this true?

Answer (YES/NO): NO